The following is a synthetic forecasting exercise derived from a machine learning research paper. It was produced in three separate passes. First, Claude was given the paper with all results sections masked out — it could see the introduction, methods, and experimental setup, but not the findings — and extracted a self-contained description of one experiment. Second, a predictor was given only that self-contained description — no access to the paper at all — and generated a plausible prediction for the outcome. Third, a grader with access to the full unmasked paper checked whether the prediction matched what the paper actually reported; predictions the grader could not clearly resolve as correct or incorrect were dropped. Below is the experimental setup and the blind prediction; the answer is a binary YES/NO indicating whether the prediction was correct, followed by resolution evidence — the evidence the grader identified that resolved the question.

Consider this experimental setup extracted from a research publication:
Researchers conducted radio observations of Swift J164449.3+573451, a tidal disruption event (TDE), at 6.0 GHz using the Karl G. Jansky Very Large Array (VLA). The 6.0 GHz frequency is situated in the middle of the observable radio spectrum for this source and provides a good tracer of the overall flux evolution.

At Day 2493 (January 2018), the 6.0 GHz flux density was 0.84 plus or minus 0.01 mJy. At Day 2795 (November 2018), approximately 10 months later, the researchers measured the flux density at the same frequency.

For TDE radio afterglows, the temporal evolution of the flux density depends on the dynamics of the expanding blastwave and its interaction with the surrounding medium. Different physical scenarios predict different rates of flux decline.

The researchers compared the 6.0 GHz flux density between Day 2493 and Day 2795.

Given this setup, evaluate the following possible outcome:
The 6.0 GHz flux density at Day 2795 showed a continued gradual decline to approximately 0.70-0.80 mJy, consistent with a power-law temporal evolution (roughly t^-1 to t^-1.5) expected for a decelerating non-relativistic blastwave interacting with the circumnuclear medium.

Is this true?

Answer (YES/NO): NO